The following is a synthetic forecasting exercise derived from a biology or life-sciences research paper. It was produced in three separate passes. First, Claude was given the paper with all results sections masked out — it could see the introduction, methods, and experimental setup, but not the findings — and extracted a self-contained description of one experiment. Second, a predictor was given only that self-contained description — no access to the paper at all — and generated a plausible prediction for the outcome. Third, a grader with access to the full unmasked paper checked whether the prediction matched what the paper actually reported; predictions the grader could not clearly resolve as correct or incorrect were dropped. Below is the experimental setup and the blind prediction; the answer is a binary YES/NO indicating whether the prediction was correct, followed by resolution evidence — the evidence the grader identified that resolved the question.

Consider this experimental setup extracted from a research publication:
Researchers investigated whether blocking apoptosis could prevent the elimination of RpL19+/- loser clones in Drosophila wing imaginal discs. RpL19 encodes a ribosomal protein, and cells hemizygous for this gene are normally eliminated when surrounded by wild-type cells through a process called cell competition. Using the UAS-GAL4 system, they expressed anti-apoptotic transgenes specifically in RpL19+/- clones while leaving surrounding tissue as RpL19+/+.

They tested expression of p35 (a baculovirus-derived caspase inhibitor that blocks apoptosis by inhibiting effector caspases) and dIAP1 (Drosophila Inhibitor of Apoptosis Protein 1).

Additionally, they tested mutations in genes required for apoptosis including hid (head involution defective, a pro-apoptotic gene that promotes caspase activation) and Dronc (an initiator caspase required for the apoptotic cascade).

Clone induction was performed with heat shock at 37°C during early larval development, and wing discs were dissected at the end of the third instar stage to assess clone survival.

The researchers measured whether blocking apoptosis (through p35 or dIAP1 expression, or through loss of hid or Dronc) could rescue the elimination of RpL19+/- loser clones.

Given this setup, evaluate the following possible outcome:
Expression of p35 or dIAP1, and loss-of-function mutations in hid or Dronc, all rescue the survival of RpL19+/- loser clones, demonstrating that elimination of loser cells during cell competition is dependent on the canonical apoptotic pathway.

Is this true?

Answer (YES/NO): NO